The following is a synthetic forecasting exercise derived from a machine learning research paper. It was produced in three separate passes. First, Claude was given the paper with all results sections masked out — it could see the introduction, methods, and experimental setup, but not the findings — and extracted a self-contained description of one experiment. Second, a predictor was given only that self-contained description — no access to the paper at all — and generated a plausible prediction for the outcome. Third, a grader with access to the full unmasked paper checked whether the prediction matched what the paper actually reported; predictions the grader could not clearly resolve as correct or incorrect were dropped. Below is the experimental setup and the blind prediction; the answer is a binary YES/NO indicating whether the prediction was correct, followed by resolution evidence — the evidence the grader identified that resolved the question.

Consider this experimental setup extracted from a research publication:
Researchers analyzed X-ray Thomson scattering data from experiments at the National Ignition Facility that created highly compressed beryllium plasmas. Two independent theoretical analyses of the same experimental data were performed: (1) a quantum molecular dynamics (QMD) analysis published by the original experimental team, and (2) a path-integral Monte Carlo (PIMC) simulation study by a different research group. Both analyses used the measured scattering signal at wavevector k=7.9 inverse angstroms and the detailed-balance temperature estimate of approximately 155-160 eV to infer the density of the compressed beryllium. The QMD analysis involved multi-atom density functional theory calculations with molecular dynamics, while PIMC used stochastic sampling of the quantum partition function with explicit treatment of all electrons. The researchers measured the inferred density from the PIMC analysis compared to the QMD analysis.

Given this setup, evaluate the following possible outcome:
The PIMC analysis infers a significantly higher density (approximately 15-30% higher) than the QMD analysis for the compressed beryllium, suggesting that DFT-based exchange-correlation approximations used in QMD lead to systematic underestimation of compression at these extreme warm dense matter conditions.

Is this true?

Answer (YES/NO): NO